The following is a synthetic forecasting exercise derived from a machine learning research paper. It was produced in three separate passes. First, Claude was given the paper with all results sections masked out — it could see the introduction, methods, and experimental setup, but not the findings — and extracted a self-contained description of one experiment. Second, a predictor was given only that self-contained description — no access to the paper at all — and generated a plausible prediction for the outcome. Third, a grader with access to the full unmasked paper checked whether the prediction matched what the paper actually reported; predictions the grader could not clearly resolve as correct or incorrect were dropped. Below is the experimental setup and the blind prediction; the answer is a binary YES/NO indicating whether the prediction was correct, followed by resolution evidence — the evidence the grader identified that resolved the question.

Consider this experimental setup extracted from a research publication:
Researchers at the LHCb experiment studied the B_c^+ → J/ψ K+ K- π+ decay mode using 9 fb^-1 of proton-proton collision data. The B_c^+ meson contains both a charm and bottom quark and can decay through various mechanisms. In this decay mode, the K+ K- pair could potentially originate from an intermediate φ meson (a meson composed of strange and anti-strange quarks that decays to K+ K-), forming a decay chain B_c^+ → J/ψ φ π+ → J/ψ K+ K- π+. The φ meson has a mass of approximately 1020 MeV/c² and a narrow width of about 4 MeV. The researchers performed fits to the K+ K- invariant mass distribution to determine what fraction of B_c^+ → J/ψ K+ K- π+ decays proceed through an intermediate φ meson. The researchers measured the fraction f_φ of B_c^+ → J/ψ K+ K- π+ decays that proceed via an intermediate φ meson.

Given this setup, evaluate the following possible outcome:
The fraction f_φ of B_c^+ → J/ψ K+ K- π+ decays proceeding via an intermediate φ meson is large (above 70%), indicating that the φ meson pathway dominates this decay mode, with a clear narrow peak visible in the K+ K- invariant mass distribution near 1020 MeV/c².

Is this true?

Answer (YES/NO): NO